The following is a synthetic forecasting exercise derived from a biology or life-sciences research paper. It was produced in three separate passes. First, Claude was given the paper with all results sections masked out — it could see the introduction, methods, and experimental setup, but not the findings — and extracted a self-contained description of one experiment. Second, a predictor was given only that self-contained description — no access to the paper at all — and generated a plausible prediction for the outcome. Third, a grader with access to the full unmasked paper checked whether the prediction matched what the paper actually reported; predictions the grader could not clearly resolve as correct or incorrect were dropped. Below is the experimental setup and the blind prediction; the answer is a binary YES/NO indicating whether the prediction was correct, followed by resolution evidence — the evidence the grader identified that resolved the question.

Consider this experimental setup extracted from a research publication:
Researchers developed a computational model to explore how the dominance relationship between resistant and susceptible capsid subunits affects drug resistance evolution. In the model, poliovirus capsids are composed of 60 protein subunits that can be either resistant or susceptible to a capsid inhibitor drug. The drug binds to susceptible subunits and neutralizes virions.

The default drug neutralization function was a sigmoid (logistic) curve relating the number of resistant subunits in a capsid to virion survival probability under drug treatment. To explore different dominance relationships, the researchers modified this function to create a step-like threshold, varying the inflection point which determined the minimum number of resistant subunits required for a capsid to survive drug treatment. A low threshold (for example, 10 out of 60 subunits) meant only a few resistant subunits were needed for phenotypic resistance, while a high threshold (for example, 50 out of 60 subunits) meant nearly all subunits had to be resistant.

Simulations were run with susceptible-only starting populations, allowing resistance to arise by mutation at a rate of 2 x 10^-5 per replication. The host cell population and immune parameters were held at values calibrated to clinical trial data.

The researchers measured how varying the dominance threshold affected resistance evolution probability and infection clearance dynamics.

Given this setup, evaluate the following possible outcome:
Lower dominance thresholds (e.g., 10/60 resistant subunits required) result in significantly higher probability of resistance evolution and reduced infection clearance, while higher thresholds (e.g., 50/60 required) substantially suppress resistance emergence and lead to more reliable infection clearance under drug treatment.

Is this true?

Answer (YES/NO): NO